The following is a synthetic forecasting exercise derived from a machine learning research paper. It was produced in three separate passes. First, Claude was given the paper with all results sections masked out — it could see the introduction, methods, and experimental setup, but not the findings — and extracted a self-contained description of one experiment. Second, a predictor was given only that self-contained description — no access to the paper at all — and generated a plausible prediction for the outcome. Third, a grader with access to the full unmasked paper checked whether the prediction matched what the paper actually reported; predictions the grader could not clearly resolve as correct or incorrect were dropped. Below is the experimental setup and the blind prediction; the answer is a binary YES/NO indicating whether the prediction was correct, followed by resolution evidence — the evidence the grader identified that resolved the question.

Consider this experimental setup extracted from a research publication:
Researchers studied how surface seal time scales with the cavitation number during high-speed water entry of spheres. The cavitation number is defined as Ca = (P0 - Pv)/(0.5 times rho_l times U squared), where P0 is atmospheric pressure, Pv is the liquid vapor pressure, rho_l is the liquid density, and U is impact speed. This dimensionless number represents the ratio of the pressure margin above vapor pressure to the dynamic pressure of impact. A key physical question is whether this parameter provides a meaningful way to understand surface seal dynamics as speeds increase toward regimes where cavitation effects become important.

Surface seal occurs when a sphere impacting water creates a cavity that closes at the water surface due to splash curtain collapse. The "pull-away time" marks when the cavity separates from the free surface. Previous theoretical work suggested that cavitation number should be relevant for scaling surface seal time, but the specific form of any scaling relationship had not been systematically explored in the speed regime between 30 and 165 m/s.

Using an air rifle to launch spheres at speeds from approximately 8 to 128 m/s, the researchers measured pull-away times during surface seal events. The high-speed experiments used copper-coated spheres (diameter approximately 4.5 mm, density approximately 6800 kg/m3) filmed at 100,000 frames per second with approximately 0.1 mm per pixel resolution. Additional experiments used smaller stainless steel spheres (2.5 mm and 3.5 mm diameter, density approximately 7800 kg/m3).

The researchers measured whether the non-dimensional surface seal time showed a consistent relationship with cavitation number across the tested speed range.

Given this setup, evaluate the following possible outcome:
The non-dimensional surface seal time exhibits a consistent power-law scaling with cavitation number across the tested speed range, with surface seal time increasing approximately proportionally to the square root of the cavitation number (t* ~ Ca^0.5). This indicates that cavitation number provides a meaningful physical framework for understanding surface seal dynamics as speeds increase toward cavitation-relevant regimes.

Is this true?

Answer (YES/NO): NO